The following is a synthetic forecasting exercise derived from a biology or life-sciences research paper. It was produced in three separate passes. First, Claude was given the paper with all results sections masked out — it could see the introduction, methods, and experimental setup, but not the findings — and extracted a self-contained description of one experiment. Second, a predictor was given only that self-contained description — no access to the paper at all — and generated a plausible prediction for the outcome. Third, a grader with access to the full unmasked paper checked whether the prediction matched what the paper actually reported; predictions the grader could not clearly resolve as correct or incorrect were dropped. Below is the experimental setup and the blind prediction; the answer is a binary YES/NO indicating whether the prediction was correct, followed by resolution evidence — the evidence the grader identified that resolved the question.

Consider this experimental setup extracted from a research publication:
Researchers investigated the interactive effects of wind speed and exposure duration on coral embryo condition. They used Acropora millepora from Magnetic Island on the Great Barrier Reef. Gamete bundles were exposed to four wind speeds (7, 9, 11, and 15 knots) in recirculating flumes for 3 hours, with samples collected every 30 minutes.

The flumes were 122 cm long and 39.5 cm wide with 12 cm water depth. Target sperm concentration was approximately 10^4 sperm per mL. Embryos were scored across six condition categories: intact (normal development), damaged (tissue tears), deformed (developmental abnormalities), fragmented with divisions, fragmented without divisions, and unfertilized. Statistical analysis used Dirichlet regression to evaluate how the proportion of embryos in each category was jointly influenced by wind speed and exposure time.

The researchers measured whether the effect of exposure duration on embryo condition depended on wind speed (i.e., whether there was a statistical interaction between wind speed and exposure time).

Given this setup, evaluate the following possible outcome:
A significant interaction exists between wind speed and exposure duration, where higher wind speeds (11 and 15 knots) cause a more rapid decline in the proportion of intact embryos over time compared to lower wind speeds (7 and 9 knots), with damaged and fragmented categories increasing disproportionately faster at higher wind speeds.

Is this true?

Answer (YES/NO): NO